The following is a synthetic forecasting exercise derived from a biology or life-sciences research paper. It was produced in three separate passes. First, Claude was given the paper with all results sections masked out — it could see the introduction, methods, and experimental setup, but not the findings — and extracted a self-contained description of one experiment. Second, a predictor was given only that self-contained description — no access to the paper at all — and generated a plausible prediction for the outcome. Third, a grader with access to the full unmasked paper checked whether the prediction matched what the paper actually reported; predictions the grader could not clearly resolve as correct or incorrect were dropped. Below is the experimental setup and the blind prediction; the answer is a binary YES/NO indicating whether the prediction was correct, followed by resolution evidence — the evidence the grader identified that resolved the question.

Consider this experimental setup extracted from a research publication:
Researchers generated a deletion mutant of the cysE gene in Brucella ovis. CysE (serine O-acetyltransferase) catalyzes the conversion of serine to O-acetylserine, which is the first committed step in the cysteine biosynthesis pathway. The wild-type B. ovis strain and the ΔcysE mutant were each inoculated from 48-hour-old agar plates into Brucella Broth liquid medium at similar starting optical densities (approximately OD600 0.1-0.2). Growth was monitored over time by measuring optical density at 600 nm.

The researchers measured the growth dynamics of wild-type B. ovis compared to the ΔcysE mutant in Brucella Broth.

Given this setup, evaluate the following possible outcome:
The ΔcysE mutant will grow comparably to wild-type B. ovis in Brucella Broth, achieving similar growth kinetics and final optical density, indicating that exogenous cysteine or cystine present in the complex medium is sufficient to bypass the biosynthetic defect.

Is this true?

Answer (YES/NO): NO